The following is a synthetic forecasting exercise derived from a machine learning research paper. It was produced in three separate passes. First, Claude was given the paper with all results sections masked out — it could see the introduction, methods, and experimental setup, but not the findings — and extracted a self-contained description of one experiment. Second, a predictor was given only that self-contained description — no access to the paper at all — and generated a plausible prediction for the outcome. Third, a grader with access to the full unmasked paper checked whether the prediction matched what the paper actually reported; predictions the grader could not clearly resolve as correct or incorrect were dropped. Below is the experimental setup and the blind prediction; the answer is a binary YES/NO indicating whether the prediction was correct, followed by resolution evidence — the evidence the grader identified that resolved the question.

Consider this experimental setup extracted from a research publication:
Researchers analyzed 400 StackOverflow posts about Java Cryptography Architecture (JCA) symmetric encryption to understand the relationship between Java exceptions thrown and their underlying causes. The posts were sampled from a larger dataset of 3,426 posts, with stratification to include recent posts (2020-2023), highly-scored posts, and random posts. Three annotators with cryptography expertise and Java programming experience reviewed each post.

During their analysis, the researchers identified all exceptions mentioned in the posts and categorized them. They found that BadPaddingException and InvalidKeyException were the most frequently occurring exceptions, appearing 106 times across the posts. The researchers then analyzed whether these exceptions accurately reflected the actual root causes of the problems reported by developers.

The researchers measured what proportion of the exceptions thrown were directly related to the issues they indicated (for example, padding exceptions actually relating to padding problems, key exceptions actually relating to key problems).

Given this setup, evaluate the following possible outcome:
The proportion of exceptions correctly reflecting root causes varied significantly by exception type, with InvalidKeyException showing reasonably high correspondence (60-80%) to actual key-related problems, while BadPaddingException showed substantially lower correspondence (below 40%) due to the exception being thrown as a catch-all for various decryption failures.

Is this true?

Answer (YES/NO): NO